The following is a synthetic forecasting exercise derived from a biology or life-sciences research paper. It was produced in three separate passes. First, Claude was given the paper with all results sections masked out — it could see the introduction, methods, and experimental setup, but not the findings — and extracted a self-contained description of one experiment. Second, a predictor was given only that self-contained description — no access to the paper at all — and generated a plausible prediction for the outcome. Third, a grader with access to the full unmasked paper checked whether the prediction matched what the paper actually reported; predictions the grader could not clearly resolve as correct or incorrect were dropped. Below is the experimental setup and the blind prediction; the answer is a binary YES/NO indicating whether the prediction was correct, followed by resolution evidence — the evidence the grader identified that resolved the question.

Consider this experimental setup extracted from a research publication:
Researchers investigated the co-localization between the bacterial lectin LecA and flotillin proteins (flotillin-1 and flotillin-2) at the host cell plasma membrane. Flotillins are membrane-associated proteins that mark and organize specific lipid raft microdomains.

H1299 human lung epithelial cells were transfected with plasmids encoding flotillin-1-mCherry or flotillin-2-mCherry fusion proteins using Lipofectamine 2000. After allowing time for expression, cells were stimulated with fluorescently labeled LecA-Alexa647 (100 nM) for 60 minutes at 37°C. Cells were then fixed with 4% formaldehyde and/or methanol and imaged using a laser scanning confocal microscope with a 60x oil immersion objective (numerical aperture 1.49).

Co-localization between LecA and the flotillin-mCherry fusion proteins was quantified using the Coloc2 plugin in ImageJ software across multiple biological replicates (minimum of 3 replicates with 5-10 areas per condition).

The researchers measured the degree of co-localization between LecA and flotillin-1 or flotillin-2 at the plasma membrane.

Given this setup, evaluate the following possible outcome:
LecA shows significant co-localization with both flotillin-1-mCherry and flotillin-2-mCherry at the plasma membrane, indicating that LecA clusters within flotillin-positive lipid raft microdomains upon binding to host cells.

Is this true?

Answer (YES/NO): YES